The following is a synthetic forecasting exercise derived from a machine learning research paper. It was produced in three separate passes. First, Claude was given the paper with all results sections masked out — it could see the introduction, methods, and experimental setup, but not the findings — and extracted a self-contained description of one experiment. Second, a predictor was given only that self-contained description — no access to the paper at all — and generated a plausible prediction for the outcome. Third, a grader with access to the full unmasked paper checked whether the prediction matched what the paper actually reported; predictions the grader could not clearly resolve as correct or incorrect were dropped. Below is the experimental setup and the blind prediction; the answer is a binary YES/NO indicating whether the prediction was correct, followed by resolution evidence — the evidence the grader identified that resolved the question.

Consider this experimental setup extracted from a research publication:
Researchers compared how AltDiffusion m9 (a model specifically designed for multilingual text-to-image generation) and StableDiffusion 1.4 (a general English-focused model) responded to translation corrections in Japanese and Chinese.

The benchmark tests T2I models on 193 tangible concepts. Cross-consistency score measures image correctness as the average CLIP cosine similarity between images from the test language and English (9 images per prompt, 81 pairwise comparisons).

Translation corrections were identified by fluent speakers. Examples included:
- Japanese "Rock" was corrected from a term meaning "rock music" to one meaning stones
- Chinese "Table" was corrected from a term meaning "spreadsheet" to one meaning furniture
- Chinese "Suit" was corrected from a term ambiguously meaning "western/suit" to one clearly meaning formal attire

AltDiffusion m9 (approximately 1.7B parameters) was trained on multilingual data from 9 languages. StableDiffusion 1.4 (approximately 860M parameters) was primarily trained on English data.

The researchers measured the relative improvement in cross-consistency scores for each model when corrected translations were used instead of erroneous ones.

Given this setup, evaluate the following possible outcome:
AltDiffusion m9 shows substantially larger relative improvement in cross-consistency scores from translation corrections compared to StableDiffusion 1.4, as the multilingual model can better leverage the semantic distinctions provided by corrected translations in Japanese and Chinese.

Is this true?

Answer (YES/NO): YES